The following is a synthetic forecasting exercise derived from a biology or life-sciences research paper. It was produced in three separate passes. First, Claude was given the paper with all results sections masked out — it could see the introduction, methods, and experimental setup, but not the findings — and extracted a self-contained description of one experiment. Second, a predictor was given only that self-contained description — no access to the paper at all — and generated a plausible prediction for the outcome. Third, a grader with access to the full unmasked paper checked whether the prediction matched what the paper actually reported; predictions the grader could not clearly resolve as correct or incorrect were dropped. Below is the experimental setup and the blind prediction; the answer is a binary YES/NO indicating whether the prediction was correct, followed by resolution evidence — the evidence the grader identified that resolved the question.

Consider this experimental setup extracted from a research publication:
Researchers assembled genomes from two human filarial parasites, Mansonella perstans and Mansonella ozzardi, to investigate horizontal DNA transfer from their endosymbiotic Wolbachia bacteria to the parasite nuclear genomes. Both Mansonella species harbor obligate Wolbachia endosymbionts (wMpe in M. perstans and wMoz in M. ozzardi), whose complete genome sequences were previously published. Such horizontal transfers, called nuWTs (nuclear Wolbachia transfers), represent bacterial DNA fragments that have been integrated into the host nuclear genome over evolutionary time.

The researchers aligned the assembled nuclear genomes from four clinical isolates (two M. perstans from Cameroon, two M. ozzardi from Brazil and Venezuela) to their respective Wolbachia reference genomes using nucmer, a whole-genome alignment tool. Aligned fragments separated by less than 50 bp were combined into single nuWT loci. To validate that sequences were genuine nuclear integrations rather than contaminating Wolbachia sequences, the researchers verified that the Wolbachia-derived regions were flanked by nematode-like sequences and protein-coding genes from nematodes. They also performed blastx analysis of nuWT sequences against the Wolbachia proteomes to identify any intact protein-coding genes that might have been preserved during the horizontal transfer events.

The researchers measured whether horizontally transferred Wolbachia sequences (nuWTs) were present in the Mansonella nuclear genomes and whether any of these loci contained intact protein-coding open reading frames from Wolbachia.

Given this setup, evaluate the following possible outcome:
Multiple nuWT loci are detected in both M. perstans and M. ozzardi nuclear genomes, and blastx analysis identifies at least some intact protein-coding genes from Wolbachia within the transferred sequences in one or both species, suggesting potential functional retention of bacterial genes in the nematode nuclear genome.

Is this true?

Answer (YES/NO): NO